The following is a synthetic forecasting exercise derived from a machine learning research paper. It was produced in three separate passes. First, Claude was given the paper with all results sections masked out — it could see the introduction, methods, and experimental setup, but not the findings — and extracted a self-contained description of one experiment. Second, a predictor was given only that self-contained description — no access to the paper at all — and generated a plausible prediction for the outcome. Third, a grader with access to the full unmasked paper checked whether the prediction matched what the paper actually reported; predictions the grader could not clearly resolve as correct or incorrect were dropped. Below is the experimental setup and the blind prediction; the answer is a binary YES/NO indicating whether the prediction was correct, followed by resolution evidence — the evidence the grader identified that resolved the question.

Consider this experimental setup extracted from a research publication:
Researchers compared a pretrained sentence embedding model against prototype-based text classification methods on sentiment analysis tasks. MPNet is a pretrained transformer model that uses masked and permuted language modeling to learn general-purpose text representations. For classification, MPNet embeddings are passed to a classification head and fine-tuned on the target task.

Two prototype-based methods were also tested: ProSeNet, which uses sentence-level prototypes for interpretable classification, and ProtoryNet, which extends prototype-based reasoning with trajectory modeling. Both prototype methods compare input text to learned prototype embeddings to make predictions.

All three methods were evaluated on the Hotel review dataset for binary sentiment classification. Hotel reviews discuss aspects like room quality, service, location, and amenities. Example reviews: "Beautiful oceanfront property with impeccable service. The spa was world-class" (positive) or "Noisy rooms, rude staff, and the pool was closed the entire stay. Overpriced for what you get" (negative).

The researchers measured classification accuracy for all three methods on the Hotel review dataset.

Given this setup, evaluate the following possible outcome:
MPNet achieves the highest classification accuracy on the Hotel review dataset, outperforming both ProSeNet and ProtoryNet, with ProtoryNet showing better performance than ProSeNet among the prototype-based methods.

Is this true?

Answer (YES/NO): YES